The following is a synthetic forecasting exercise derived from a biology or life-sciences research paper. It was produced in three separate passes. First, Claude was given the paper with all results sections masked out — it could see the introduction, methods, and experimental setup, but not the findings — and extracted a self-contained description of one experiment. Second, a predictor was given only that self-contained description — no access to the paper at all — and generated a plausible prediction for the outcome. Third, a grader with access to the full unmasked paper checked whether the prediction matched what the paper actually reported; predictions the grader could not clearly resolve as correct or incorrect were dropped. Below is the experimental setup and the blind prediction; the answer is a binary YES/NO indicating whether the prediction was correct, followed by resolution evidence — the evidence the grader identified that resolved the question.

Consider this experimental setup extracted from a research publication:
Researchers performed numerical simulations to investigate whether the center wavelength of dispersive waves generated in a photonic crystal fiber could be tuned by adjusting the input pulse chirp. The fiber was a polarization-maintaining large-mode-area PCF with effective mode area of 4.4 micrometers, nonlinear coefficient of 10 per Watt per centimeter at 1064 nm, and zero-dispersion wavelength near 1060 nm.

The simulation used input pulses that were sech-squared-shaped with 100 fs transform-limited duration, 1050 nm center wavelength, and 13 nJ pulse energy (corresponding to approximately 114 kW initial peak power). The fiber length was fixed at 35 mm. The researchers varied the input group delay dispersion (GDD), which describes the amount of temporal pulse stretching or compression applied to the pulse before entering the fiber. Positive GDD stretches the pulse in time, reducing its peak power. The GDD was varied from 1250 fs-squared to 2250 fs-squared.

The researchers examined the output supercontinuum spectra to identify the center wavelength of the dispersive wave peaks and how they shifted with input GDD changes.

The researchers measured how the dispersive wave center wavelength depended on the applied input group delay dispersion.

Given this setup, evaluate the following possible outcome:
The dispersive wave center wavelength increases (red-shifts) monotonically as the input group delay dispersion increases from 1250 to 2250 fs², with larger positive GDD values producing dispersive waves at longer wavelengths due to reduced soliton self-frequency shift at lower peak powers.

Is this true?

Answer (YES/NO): YES